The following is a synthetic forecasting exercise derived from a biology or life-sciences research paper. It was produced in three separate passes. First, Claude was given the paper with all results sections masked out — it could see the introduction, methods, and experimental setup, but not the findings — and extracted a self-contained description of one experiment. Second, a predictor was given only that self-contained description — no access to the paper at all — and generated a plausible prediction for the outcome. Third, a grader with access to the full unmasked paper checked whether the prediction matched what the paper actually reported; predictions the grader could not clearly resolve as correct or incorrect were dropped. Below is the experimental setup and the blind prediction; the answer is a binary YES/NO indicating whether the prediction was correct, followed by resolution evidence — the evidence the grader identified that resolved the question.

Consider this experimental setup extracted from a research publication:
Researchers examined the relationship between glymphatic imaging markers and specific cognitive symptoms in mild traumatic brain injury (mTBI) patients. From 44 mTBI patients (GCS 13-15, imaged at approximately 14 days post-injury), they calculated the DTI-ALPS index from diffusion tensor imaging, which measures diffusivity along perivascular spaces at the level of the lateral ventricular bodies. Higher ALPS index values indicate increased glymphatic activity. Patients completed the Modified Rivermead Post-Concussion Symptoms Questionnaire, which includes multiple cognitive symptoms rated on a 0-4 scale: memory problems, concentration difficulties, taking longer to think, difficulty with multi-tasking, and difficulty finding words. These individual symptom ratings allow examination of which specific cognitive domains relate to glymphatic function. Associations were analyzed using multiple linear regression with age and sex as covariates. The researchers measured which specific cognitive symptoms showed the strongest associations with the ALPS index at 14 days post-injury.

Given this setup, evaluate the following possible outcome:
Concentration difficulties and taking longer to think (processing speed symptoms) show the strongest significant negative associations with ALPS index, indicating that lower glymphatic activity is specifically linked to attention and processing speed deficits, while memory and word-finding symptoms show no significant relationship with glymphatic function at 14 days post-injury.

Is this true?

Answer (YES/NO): NO